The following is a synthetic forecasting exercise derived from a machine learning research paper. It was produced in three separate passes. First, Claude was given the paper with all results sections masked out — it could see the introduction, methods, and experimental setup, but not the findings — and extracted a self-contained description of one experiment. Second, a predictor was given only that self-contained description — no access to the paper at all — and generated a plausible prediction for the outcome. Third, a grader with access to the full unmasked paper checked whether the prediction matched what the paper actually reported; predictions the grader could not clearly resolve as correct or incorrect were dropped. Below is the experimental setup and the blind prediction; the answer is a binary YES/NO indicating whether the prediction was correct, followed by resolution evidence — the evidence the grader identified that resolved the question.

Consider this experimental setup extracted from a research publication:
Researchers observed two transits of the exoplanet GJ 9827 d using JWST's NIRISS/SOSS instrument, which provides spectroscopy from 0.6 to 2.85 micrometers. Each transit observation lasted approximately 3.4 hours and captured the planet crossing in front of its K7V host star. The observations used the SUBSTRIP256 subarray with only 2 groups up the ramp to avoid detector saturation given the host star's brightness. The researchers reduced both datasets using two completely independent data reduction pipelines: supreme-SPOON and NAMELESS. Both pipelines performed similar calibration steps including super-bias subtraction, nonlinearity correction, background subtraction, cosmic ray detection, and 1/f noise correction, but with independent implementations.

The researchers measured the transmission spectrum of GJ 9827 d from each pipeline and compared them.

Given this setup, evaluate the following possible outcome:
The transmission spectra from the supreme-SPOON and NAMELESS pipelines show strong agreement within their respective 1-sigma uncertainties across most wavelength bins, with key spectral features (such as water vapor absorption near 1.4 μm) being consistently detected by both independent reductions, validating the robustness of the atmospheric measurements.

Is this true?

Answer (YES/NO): YES